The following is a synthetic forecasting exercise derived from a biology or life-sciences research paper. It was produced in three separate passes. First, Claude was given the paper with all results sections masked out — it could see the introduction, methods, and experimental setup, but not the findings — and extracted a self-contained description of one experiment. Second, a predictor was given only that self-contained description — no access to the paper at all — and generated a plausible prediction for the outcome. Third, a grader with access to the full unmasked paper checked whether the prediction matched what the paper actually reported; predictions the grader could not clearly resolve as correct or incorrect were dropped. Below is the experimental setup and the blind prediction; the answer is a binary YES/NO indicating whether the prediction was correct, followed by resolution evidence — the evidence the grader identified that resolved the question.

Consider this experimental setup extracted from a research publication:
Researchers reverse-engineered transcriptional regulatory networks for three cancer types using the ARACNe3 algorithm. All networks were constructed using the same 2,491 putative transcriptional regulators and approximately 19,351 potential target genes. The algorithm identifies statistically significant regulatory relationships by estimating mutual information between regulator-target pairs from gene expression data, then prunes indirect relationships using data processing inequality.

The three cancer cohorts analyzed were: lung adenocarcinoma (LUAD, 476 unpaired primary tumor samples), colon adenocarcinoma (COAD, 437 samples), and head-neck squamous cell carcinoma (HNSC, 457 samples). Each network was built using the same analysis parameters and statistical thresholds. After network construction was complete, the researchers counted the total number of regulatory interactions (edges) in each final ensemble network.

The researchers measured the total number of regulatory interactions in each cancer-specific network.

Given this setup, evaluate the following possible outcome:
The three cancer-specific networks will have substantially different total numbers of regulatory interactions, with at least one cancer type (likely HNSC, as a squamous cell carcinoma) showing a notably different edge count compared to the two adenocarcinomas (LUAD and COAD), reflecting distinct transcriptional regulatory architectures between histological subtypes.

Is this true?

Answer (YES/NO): NO